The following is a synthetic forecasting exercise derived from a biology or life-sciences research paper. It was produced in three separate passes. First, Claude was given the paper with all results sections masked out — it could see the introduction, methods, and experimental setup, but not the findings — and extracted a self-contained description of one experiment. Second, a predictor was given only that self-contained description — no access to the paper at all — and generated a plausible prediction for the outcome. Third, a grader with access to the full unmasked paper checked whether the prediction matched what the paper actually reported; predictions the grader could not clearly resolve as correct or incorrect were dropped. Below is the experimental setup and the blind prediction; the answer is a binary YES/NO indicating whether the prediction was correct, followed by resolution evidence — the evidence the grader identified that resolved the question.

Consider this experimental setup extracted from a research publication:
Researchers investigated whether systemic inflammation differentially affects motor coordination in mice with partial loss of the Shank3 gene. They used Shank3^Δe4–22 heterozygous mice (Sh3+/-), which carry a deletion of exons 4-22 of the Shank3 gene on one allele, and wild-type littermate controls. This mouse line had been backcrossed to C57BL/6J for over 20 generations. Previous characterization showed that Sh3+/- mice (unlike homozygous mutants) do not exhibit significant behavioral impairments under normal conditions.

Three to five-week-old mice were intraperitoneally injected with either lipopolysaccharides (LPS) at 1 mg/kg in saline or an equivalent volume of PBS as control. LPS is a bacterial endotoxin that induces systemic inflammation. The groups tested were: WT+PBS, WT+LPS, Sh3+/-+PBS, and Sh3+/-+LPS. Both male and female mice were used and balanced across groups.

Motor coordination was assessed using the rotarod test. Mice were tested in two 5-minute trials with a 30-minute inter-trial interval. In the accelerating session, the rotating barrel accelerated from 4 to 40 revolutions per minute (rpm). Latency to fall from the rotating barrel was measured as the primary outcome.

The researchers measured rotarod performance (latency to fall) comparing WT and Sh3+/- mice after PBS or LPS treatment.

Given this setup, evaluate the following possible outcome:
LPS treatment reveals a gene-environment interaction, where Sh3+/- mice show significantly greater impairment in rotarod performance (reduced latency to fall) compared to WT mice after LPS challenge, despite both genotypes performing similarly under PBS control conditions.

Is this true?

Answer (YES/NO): YES